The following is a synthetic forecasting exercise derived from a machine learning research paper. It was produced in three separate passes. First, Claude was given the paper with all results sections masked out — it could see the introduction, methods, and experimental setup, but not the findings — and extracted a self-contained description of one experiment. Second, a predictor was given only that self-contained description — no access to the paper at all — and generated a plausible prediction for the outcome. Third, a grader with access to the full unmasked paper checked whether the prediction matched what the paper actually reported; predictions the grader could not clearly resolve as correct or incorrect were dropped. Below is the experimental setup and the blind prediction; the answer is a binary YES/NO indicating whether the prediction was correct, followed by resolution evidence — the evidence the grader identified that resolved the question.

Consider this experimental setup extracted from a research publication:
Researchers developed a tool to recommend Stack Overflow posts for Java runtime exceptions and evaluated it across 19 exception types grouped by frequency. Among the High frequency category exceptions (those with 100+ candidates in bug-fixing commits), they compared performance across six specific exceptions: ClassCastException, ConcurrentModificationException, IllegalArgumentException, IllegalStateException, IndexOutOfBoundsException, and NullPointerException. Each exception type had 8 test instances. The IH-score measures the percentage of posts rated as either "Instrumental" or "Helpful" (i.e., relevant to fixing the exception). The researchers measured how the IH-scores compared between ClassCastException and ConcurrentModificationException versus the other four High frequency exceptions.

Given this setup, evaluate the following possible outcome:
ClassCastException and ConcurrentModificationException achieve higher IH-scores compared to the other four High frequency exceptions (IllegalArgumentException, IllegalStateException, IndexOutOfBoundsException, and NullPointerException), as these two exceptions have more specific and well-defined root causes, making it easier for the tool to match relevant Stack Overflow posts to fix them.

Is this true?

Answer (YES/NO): YES